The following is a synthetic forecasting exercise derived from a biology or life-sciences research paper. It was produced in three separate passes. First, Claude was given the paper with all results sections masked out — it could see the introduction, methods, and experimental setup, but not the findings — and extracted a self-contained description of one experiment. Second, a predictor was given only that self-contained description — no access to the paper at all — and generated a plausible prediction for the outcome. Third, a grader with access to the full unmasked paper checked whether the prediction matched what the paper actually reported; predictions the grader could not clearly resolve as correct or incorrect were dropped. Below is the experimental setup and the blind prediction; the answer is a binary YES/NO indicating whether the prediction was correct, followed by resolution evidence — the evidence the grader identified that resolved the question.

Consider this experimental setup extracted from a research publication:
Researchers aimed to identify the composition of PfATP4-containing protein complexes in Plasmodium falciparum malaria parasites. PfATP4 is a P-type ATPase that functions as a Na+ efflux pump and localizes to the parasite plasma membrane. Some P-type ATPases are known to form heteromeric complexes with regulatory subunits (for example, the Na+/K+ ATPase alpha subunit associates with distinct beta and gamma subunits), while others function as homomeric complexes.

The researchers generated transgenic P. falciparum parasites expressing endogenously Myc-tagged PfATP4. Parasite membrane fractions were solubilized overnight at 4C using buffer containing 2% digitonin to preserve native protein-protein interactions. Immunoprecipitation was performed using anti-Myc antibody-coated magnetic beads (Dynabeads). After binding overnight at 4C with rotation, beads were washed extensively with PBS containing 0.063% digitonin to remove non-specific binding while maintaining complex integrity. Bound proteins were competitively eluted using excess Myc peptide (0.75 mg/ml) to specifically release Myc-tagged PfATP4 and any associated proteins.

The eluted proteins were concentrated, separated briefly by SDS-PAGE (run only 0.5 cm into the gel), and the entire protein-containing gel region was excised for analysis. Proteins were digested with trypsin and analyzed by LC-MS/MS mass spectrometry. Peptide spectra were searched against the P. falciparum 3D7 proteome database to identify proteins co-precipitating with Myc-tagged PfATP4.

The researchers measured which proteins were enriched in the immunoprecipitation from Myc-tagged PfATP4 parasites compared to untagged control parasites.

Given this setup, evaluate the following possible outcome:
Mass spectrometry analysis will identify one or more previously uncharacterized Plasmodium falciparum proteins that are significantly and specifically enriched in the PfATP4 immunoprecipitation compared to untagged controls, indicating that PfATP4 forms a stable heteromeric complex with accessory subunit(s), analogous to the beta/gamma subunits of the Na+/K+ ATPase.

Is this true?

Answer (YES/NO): NO